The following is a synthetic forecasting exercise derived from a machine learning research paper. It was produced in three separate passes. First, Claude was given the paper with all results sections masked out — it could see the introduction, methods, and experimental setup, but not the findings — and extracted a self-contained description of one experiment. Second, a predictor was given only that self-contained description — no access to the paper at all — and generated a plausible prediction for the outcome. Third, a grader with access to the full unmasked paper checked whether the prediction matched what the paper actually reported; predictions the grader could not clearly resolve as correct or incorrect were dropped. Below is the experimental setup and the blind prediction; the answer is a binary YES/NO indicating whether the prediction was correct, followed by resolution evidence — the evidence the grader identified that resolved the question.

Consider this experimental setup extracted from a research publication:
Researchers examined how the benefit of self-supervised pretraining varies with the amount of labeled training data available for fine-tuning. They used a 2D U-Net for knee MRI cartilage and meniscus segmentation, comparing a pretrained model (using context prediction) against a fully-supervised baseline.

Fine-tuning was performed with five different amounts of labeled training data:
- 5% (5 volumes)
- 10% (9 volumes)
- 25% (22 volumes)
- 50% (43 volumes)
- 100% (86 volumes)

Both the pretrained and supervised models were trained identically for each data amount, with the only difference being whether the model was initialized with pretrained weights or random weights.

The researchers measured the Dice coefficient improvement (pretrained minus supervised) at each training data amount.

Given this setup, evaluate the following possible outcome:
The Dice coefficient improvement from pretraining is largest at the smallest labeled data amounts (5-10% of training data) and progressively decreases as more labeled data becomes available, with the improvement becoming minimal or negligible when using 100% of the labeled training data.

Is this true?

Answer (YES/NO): YES